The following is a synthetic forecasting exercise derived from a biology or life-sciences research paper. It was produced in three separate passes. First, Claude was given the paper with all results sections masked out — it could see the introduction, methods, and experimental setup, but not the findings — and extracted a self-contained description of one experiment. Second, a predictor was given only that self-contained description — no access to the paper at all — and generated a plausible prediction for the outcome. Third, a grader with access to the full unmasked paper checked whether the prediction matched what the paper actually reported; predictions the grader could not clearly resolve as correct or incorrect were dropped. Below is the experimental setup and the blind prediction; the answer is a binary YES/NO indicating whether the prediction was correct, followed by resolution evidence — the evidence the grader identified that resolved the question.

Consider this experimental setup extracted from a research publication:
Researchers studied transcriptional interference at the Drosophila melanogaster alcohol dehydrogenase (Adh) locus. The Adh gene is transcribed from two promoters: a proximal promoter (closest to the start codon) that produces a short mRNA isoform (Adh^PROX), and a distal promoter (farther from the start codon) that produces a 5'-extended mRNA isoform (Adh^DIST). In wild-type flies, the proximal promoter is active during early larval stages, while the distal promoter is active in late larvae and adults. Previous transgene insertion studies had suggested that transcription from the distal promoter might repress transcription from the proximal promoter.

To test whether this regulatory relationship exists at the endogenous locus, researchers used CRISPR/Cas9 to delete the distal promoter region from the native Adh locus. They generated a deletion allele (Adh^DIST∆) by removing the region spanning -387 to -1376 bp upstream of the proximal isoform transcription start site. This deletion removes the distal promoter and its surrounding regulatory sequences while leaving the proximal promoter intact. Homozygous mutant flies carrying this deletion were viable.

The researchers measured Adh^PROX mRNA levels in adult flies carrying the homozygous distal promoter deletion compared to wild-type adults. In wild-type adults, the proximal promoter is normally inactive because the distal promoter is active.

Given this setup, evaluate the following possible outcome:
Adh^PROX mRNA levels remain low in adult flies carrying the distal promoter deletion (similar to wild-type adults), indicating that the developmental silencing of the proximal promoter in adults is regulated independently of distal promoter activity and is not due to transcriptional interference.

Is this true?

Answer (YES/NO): NO